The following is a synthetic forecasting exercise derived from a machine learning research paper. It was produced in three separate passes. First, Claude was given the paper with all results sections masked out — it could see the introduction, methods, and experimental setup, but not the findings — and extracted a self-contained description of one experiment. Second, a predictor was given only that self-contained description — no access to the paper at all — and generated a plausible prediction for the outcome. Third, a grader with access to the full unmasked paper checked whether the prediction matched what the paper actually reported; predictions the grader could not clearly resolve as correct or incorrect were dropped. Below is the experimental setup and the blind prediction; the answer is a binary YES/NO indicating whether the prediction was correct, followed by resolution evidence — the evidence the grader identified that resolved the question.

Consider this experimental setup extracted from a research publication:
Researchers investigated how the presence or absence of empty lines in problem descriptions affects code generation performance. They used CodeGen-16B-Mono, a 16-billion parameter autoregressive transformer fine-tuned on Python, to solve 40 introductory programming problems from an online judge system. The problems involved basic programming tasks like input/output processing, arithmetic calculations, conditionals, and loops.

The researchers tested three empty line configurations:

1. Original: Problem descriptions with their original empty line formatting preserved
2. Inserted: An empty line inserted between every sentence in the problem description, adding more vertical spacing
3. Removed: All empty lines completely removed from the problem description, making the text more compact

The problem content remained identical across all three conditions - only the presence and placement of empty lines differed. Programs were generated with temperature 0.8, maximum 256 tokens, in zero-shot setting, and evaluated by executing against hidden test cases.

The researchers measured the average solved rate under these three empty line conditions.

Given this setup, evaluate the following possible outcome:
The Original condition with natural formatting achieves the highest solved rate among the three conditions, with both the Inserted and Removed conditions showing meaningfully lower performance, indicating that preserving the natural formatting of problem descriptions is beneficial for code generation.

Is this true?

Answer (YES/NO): YES